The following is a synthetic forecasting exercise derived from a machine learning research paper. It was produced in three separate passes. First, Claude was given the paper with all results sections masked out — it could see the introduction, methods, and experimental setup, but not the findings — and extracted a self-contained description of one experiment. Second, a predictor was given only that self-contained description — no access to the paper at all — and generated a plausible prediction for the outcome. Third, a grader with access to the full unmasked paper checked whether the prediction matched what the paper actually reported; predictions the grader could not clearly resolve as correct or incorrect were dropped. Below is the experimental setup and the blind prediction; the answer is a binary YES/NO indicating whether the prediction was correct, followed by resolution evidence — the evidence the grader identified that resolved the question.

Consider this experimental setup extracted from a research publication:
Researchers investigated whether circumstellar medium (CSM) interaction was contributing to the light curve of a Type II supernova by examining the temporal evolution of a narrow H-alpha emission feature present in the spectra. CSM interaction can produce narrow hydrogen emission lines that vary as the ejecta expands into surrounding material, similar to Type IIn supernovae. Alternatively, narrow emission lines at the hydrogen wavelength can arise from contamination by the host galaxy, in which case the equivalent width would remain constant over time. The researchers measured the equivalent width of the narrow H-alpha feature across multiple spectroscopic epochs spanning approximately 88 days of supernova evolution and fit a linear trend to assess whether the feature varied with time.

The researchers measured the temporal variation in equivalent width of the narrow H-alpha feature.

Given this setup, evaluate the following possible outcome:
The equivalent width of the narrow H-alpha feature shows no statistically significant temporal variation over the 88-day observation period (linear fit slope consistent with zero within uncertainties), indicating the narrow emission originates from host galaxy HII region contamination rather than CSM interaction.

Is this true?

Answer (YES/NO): YES